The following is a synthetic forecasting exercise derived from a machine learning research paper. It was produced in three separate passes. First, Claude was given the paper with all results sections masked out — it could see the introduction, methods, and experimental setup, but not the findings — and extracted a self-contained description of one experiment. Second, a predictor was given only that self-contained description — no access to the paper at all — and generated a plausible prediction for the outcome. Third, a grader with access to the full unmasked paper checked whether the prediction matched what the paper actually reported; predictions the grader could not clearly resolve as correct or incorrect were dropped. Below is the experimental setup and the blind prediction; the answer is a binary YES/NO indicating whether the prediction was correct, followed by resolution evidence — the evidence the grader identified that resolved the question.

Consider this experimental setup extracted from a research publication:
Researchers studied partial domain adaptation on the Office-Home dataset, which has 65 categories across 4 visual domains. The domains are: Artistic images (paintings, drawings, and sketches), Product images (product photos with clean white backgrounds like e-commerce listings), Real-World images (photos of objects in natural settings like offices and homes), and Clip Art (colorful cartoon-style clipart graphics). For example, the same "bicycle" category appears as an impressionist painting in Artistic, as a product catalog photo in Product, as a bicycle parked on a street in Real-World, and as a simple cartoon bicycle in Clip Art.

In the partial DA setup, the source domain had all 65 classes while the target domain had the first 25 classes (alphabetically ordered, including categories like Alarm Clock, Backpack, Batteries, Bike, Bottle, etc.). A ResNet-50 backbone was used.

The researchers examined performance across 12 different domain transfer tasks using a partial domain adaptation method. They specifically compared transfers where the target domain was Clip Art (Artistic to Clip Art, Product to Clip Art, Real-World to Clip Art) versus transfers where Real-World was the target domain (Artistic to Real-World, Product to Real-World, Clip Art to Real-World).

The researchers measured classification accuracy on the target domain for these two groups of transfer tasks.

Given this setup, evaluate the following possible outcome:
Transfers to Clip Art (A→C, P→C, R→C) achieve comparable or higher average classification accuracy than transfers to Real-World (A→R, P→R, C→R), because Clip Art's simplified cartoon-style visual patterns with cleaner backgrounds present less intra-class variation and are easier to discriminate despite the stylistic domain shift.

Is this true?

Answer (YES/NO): NO